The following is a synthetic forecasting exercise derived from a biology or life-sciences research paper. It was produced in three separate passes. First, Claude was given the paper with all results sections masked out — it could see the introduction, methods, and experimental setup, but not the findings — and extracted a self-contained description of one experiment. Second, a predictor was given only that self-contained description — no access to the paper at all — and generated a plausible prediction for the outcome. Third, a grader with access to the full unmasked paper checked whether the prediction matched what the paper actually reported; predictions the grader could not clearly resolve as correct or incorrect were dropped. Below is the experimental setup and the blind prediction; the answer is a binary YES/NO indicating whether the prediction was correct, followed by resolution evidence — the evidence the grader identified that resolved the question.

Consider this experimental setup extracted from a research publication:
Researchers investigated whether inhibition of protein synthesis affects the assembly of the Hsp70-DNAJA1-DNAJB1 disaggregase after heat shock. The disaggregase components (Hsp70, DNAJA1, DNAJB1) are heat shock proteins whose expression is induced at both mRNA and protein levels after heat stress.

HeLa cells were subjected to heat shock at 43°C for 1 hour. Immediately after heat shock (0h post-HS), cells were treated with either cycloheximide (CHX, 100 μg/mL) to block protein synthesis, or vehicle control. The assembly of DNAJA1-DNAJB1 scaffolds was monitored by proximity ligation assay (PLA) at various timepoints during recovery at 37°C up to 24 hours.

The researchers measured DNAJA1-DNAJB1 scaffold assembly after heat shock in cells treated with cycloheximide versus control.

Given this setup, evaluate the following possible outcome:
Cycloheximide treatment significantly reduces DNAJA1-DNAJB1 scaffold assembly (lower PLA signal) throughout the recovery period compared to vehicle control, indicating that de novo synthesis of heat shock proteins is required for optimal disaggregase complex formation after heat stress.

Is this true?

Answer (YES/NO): YES